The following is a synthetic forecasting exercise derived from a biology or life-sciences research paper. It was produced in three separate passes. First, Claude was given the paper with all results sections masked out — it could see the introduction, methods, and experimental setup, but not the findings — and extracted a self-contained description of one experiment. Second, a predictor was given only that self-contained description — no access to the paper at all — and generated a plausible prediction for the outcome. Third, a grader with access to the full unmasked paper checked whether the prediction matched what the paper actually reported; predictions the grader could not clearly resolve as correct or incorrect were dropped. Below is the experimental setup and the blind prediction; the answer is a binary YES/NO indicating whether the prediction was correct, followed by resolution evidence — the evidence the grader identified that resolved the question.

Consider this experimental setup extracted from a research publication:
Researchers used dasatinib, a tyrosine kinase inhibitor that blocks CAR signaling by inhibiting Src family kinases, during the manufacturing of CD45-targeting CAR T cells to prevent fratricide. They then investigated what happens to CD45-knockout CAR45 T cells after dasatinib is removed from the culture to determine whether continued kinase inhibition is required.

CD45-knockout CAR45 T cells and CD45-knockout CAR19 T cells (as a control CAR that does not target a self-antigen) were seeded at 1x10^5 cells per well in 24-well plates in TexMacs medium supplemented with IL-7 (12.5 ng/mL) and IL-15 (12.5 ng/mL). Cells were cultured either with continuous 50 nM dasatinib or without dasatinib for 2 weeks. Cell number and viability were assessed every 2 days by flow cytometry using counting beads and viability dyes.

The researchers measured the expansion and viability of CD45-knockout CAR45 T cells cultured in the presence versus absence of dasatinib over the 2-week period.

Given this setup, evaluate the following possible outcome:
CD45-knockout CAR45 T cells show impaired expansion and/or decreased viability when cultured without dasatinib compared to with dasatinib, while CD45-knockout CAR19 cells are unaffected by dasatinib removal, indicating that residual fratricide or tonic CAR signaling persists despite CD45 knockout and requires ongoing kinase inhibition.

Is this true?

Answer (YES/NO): YES